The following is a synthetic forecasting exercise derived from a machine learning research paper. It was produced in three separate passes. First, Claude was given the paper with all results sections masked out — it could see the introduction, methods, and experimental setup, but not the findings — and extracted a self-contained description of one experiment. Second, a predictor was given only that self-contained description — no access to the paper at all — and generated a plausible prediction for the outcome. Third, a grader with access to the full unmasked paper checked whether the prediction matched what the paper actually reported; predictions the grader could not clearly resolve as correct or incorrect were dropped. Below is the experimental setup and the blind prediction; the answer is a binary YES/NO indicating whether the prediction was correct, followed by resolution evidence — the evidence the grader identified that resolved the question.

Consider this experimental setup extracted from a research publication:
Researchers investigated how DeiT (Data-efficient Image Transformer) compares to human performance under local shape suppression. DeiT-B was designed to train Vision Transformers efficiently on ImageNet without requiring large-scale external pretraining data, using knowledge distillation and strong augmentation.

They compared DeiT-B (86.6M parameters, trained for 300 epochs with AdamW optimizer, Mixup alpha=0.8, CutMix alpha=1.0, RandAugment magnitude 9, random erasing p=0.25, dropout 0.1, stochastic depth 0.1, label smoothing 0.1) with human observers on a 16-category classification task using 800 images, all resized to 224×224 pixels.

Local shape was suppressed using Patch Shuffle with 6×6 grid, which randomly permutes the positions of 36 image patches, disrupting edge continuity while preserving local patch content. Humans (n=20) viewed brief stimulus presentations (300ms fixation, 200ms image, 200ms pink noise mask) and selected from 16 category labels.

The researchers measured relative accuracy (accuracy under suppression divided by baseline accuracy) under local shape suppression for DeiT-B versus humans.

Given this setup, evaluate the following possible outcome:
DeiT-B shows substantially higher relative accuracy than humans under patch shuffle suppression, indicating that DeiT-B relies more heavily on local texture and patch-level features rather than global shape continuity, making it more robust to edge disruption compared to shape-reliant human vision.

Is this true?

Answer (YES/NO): NO